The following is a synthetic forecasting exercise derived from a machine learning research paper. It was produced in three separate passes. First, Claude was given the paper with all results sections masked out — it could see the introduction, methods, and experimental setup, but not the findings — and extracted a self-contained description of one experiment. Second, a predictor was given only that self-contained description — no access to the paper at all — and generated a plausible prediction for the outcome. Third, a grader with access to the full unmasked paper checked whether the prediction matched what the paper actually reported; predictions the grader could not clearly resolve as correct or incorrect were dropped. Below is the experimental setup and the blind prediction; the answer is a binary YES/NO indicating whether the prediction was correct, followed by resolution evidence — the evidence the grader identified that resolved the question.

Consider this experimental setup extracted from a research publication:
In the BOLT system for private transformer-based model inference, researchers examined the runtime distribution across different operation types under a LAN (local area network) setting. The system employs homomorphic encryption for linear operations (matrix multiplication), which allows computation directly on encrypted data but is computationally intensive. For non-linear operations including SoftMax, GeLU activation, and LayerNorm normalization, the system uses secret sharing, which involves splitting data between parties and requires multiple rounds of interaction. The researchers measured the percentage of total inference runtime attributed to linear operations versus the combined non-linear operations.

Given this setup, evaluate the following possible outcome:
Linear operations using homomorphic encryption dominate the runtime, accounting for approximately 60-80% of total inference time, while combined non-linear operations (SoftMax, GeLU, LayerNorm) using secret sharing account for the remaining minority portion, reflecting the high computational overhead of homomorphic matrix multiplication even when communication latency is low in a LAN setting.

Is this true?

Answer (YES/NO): YES